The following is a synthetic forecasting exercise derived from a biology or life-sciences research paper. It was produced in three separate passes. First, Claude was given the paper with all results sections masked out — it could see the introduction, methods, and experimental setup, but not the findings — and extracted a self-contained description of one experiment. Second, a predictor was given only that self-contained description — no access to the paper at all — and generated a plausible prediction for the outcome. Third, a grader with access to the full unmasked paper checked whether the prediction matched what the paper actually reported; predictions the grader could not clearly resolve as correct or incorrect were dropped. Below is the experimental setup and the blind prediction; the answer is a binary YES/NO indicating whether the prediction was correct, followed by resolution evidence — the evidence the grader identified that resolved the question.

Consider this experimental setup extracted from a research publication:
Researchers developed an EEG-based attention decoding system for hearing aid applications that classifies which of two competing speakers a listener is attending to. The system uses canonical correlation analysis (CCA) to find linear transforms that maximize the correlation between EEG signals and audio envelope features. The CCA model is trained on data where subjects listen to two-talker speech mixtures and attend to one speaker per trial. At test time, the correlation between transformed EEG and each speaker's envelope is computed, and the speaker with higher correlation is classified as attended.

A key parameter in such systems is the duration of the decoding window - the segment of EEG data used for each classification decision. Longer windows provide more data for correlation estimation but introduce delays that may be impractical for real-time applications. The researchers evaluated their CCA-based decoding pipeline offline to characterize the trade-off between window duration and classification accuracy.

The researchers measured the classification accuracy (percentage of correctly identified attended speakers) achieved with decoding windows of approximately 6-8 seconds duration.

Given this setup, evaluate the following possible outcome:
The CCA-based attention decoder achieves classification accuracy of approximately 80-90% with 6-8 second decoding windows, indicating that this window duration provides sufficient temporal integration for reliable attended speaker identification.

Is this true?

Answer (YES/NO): NO